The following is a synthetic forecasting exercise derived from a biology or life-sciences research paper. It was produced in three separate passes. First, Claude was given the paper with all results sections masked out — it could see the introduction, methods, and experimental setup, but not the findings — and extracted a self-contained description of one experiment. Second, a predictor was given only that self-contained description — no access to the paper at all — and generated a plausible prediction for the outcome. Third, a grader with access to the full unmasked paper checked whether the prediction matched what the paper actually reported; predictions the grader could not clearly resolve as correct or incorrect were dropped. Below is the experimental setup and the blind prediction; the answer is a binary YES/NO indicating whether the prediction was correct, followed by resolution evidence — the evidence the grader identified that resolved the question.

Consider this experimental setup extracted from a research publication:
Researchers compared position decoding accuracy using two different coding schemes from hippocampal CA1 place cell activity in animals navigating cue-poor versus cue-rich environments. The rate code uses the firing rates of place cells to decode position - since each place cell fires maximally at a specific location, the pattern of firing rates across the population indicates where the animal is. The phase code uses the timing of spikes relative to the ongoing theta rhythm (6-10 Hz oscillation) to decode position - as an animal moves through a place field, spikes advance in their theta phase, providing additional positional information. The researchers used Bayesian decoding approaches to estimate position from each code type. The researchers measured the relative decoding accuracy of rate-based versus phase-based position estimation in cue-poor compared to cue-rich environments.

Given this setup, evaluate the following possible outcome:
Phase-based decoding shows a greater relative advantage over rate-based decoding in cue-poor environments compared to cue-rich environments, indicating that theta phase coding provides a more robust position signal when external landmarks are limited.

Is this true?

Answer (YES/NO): NO